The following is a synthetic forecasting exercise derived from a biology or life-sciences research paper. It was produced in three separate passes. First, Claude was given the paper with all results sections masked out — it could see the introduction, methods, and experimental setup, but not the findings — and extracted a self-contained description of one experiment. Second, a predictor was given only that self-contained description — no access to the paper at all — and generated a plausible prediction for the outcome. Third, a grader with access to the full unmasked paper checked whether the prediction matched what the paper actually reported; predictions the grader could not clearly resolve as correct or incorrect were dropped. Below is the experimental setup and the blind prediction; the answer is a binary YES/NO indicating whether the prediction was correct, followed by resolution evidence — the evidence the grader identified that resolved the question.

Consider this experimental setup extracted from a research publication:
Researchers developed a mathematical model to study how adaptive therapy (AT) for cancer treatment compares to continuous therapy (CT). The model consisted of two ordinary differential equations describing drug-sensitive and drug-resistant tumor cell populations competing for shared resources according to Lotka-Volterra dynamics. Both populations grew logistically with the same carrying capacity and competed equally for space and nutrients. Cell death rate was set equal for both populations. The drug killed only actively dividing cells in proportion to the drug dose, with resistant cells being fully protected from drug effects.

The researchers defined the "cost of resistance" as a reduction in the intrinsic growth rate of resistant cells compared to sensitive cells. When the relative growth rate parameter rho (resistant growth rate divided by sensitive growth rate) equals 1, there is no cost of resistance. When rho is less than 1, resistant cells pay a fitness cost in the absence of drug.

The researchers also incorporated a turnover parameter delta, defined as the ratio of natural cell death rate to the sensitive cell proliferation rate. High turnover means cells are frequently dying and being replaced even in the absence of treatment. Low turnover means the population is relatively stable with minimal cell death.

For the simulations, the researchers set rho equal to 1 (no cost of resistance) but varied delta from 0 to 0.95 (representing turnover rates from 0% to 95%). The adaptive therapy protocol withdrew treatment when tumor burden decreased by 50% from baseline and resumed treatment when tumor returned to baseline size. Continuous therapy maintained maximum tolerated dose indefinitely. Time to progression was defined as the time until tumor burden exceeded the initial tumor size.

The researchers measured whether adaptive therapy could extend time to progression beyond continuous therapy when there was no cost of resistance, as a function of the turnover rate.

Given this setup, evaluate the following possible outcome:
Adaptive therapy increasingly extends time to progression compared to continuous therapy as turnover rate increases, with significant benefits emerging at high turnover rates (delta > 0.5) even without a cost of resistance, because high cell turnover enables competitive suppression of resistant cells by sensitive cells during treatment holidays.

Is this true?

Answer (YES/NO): NO